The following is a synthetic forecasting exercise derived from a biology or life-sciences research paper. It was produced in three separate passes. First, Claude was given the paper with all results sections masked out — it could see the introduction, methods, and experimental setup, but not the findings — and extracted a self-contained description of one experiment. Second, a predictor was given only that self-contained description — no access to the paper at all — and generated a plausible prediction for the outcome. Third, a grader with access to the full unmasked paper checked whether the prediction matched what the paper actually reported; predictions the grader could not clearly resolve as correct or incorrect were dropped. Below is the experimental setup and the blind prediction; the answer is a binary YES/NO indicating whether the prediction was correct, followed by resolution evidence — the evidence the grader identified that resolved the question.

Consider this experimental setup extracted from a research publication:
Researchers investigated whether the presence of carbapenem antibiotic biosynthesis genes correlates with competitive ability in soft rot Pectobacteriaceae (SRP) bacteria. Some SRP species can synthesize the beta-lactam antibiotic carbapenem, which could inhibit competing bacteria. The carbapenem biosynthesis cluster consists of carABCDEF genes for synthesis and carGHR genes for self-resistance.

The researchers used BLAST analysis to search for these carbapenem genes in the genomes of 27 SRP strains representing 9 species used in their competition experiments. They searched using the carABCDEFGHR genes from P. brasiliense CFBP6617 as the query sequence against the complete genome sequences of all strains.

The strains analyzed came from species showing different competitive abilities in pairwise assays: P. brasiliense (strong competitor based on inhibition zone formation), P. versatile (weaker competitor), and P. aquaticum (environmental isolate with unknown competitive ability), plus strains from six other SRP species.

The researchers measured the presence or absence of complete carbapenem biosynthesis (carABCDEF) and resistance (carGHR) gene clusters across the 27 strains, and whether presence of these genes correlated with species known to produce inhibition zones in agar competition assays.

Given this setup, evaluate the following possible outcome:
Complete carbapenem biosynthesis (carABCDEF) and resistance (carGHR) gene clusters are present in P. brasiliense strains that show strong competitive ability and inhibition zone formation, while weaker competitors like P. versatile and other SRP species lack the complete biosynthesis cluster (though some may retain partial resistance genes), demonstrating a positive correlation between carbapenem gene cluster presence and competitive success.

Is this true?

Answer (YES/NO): YES